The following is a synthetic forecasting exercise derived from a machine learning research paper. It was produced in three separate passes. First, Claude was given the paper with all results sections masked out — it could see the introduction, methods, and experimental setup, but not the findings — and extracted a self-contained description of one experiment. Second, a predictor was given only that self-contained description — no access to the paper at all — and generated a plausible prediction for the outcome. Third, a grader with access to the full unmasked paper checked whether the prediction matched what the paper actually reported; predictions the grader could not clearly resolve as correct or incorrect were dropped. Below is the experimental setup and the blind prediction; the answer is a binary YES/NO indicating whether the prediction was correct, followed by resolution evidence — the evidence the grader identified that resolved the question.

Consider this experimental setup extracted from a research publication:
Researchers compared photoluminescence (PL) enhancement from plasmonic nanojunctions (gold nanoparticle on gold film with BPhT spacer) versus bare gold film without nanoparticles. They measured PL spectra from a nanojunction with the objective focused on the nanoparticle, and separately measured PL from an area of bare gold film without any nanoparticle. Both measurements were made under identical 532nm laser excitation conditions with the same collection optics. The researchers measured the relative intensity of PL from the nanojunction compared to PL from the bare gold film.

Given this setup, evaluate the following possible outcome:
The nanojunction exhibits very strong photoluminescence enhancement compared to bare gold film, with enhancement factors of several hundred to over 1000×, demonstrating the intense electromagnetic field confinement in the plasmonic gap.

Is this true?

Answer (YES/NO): YES